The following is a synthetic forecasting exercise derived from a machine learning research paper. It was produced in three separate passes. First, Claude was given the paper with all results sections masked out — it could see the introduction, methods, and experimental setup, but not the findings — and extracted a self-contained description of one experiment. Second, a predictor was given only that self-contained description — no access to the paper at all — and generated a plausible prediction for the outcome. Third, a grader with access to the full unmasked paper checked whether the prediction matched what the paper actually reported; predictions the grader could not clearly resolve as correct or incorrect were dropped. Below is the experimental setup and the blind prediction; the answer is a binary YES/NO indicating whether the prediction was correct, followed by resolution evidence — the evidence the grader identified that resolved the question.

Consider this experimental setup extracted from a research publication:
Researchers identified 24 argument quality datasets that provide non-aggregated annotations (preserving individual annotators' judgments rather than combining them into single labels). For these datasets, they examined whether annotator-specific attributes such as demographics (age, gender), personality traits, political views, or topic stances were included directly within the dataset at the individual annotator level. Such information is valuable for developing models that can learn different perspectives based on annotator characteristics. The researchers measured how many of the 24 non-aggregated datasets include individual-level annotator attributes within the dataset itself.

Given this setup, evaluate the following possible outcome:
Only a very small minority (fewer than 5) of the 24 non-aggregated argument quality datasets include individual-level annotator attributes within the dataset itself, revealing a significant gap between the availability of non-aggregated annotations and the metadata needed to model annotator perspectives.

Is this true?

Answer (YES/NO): NO